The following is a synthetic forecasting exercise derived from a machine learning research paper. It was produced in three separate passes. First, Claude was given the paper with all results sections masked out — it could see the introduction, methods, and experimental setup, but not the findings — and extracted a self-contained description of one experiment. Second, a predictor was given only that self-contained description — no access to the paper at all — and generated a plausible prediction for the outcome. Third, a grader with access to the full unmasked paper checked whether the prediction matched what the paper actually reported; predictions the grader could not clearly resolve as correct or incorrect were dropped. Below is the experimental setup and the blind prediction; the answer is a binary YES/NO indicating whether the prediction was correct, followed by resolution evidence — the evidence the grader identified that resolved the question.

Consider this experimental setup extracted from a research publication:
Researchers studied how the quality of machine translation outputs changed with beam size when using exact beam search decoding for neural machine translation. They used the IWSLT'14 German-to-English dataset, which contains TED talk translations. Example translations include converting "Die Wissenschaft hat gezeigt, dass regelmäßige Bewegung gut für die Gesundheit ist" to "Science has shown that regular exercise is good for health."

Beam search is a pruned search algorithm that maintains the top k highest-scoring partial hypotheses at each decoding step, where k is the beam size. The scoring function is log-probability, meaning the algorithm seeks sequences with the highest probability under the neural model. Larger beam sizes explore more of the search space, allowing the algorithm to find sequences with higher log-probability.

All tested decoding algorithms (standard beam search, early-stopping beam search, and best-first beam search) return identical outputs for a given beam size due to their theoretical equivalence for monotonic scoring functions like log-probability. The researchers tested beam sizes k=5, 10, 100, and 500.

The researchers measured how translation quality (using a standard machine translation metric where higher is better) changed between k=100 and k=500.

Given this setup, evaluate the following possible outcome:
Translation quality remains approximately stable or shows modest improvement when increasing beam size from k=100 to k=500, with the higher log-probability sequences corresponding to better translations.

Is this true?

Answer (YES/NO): NO